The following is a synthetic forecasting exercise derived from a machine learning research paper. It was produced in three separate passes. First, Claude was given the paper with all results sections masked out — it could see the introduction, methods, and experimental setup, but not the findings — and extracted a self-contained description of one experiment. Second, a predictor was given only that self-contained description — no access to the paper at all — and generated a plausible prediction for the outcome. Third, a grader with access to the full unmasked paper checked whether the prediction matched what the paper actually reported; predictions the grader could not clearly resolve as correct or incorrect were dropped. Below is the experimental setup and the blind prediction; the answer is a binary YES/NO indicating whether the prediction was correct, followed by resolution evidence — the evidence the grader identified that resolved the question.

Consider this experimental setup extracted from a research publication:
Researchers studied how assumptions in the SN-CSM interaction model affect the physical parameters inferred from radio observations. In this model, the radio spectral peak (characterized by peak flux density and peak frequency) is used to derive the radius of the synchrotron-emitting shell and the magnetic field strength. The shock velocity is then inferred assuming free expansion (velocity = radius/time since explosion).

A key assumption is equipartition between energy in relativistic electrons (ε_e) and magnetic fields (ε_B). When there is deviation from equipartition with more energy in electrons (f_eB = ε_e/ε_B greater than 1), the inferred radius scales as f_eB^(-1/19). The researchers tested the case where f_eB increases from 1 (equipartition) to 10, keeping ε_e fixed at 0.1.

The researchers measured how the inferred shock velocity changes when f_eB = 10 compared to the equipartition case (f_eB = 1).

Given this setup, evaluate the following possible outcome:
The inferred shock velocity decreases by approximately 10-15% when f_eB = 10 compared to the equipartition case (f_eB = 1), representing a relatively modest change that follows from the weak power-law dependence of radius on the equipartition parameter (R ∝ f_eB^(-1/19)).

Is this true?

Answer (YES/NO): YES